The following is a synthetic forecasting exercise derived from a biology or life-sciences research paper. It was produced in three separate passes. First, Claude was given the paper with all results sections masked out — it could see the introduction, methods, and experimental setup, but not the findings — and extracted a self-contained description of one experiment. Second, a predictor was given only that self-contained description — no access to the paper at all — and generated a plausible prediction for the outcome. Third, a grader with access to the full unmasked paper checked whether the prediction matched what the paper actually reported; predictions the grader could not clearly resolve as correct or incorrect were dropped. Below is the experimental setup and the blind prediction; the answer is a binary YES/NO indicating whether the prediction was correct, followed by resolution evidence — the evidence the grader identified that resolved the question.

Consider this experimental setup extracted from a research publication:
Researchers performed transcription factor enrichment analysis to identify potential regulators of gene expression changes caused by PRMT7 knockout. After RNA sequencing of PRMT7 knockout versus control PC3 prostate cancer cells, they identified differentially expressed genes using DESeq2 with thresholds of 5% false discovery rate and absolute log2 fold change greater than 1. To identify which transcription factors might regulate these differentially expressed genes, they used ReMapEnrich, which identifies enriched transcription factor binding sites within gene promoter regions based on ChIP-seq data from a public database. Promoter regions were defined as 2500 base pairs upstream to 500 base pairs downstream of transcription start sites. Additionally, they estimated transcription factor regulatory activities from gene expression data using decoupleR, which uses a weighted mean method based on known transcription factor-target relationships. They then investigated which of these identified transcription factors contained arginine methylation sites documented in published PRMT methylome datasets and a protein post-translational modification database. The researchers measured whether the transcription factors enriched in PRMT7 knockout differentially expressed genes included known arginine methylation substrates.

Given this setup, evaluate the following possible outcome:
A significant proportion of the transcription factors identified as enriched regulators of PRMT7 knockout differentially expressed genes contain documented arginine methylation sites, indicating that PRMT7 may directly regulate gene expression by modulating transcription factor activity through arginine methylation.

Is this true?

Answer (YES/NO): NO